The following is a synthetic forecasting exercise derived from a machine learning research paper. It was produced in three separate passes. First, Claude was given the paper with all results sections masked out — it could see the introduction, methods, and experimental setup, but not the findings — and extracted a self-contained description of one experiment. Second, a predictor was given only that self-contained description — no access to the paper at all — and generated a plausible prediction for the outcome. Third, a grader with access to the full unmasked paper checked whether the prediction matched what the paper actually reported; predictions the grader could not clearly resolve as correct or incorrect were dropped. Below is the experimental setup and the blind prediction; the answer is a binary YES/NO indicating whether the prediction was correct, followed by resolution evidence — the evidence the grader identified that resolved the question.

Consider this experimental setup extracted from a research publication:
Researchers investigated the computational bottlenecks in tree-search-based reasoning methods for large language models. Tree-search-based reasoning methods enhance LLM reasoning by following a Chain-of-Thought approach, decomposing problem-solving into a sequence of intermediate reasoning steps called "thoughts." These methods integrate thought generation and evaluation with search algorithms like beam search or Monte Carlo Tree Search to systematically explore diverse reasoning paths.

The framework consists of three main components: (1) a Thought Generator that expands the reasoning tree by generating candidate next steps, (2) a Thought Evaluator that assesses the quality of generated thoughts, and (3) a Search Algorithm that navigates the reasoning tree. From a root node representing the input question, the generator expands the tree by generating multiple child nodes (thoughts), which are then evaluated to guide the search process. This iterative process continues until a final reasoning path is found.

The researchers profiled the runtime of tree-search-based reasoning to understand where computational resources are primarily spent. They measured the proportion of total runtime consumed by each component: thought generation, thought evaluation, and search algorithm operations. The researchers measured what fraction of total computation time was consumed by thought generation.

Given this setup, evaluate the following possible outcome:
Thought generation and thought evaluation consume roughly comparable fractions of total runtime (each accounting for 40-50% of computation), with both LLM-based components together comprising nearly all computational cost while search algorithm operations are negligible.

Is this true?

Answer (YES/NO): NO